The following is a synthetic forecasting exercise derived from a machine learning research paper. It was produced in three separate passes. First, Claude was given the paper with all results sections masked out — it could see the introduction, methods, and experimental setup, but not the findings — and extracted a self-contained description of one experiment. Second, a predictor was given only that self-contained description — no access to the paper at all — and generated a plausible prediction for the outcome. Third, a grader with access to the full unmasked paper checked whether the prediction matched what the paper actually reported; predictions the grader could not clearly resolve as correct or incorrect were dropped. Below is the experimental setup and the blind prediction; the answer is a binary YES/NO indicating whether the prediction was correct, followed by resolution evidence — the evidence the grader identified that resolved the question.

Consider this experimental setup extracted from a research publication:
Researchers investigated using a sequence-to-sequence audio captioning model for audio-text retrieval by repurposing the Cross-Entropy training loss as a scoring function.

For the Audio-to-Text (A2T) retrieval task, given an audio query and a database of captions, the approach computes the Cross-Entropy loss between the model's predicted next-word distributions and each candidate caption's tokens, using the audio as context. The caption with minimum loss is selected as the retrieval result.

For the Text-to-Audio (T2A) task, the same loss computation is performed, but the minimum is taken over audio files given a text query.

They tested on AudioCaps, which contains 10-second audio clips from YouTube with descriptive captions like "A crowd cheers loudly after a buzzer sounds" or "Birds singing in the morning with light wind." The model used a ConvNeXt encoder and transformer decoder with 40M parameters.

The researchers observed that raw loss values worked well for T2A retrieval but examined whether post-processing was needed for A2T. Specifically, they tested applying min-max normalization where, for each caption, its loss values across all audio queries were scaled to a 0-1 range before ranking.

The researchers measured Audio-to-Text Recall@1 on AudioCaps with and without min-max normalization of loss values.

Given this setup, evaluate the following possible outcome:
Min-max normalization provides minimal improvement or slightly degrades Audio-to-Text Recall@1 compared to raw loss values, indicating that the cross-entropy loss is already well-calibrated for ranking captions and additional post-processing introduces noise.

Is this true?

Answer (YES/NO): NO